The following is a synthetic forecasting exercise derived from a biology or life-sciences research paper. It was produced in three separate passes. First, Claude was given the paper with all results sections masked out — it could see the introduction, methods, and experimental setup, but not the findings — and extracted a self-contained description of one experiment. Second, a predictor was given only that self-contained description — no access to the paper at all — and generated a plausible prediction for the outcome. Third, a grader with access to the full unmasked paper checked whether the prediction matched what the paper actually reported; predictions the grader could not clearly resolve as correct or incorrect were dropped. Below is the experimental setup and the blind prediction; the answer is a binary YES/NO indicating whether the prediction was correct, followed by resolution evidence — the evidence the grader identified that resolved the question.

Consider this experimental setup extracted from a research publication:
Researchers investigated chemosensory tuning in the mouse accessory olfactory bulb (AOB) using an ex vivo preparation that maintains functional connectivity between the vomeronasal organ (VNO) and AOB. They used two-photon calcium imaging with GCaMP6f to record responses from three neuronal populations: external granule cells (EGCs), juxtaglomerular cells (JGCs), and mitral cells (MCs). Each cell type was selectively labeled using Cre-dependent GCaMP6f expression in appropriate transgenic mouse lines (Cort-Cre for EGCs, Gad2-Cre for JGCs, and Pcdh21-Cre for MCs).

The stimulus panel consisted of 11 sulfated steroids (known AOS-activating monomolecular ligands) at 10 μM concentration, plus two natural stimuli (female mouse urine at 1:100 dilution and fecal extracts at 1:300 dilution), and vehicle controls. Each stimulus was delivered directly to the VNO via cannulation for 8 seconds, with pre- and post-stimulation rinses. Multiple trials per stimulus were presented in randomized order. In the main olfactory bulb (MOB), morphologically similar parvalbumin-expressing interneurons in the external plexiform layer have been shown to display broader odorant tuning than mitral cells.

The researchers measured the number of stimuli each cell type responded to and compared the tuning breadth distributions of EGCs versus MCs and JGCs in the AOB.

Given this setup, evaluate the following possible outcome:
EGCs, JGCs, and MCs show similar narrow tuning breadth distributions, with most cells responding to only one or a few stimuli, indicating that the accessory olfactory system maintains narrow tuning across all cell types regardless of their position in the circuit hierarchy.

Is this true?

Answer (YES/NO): NO